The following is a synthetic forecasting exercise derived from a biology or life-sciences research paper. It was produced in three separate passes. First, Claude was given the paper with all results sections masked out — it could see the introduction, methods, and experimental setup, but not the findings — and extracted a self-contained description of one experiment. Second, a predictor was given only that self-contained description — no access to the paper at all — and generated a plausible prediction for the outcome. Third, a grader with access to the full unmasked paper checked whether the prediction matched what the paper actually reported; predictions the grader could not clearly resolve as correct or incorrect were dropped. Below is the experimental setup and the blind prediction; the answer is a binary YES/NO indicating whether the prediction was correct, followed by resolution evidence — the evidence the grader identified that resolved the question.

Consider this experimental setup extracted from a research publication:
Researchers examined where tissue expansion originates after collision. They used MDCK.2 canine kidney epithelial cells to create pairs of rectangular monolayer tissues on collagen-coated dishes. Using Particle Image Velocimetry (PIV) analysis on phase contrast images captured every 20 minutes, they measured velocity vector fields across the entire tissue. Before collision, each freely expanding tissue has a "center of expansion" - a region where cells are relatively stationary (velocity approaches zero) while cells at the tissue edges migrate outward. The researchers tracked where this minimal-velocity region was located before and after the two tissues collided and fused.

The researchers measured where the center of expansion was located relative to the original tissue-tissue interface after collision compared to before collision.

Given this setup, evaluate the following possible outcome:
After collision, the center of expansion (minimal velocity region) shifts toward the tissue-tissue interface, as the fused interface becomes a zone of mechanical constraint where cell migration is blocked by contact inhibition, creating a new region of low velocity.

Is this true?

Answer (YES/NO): YES